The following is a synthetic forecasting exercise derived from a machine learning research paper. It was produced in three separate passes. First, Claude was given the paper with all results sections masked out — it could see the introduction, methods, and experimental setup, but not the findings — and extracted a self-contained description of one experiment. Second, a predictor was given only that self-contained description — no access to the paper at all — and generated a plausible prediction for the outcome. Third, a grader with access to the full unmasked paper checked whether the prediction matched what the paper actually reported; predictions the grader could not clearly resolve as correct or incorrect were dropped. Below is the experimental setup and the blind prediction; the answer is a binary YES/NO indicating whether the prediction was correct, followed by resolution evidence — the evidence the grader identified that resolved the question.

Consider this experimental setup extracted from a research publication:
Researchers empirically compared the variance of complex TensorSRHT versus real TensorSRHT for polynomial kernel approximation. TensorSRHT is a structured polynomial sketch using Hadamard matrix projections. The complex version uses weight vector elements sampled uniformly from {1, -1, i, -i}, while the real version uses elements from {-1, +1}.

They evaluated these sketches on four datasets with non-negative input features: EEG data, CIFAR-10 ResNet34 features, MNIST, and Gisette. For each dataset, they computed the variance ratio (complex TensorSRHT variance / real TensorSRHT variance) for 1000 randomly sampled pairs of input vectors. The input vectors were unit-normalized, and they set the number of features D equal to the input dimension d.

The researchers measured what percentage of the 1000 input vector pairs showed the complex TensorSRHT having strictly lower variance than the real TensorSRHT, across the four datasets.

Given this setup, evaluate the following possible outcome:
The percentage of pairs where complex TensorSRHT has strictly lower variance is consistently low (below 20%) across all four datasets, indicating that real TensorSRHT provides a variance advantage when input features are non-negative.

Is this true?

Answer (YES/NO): NO